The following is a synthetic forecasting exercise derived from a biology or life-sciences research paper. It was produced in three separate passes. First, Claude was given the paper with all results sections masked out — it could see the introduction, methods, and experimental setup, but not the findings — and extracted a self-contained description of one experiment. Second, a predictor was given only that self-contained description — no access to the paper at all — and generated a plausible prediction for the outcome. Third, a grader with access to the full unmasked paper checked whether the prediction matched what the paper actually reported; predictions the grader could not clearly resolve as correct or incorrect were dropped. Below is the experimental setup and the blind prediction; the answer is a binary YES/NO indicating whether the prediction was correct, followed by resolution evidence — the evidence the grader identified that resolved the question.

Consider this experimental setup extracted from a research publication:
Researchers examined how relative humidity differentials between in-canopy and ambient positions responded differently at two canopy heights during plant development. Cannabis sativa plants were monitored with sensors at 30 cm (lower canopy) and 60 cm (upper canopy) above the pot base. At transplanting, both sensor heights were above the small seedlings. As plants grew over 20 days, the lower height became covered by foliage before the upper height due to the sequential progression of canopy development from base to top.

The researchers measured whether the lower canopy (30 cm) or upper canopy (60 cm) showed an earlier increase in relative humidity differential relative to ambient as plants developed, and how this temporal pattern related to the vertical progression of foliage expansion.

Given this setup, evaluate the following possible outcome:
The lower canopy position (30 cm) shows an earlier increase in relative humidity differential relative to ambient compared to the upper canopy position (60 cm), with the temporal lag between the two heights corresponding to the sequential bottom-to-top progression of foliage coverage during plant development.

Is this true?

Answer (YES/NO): YES